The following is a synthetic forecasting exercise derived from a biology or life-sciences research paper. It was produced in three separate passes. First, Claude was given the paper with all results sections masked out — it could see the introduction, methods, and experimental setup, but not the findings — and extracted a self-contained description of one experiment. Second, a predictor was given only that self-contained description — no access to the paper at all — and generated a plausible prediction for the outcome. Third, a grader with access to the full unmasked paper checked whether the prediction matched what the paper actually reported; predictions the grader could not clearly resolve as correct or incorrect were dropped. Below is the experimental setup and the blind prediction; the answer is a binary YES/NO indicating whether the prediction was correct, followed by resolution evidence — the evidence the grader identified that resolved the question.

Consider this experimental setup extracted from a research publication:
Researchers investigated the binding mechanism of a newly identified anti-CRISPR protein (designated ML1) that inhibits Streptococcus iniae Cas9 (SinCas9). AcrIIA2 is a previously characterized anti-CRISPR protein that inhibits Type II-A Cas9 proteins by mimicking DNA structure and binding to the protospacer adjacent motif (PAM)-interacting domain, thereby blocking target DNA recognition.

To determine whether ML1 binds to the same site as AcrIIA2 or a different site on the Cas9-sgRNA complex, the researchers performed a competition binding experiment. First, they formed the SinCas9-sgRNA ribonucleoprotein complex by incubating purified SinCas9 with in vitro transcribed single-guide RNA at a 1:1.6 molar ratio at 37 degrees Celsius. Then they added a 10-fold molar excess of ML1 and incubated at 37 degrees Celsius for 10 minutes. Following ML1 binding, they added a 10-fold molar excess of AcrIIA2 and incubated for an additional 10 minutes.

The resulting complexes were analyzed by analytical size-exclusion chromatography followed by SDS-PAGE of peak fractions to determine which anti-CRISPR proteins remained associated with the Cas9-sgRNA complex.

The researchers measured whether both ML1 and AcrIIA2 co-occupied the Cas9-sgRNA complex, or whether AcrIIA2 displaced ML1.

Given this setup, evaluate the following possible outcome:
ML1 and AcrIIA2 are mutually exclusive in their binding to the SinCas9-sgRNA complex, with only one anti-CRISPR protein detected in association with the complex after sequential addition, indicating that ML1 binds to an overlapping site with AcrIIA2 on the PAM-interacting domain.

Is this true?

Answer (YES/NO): YES